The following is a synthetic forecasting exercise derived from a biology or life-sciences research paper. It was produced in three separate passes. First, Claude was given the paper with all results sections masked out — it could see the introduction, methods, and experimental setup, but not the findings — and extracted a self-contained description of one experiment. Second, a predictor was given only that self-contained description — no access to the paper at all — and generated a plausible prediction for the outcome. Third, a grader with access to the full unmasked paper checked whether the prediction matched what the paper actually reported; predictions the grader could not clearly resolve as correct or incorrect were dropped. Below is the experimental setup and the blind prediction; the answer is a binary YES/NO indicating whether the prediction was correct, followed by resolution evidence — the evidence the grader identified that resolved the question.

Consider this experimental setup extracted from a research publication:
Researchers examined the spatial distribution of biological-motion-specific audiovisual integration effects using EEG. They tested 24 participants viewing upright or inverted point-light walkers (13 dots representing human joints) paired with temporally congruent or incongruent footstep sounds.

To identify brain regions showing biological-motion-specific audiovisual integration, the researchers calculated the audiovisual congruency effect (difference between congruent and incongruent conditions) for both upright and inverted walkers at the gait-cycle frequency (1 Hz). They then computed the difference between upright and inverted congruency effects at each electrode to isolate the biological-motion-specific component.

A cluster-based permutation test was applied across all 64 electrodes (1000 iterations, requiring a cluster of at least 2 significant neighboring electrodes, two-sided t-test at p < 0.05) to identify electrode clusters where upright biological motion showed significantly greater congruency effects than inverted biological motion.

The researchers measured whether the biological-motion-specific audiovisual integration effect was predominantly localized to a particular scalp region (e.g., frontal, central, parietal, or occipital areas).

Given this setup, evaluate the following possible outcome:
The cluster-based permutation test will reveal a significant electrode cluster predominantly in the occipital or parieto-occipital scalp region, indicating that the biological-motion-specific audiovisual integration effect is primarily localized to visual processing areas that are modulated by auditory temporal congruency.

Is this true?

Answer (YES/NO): NO